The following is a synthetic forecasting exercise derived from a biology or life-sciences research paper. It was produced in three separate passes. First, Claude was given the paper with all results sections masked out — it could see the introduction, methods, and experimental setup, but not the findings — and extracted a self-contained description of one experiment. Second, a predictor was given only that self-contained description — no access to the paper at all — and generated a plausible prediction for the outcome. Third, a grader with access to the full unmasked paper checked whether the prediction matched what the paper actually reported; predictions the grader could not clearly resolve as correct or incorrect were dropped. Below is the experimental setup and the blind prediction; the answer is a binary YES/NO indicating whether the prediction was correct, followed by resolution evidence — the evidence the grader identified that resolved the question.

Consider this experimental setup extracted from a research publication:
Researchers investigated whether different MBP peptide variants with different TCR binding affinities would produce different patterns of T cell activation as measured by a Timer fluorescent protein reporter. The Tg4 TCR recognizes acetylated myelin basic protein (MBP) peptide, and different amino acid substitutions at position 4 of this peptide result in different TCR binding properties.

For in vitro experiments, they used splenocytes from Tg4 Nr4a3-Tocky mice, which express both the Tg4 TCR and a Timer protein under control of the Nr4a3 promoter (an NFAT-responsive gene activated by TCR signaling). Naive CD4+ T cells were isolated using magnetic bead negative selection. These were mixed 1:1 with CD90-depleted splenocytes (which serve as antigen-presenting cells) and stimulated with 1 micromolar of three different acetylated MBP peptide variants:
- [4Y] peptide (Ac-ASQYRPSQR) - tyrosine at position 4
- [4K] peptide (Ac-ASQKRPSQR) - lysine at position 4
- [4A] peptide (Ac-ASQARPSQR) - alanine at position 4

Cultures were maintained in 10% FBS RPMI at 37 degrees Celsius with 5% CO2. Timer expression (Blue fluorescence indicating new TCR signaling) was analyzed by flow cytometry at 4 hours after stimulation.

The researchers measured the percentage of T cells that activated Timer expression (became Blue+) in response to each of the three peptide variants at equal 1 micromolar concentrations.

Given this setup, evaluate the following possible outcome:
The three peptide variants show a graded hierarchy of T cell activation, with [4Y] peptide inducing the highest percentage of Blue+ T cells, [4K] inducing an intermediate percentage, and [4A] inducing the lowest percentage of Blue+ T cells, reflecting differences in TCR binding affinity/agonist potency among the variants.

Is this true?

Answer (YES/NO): NO